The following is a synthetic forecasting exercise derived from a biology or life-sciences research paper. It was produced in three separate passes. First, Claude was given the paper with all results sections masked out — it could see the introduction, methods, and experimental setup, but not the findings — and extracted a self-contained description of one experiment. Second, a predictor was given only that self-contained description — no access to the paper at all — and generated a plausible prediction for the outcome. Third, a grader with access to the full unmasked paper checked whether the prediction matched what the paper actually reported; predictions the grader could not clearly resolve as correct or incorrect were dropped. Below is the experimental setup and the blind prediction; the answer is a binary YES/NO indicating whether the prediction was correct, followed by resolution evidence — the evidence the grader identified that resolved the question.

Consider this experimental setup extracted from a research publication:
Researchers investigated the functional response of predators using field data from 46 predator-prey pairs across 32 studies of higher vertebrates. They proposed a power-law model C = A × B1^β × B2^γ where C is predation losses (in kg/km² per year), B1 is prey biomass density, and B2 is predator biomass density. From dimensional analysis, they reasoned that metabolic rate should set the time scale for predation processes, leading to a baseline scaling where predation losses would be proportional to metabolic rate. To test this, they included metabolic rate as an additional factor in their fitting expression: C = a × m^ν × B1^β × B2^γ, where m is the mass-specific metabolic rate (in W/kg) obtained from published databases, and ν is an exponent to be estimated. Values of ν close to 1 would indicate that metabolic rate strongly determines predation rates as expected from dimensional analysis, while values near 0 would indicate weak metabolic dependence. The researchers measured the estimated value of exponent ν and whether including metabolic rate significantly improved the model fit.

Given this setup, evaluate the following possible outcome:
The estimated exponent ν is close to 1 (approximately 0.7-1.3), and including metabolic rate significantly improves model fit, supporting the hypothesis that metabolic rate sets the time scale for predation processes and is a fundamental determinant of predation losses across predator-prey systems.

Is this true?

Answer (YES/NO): NO